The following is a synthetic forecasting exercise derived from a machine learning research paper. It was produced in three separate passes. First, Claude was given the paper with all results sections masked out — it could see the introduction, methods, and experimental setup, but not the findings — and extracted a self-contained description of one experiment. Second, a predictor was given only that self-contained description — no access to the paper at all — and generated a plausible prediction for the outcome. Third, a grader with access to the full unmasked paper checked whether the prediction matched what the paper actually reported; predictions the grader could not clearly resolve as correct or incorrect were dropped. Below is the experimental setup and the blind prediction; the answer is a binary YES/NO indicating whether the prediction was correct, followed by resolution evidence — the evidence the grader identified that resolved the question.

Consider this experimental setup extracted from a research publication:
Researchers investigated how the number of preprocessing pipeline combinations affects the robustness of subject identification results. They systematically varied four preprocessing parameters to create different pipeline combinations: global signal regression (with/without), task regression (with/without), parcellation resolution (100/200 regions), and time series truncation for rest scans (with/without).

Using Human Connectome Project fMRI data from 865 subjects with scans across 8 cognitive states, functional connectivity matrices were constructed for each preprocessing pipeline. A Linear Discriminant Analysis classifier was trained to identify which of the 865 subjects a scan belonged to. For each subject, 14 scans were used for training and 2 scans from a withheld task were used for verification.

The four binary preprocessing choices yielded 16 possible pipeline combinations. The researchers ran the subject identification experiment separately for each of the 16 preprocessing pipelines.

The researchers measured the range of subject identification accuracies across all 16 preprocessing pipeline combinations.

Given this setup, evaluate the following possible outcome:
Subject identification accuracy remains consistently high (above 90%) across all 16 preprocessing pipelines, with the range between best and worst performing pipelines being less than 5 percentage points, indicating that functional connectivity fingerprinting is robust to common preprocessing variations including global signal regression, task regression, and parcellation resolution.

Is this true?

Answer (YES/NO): NO